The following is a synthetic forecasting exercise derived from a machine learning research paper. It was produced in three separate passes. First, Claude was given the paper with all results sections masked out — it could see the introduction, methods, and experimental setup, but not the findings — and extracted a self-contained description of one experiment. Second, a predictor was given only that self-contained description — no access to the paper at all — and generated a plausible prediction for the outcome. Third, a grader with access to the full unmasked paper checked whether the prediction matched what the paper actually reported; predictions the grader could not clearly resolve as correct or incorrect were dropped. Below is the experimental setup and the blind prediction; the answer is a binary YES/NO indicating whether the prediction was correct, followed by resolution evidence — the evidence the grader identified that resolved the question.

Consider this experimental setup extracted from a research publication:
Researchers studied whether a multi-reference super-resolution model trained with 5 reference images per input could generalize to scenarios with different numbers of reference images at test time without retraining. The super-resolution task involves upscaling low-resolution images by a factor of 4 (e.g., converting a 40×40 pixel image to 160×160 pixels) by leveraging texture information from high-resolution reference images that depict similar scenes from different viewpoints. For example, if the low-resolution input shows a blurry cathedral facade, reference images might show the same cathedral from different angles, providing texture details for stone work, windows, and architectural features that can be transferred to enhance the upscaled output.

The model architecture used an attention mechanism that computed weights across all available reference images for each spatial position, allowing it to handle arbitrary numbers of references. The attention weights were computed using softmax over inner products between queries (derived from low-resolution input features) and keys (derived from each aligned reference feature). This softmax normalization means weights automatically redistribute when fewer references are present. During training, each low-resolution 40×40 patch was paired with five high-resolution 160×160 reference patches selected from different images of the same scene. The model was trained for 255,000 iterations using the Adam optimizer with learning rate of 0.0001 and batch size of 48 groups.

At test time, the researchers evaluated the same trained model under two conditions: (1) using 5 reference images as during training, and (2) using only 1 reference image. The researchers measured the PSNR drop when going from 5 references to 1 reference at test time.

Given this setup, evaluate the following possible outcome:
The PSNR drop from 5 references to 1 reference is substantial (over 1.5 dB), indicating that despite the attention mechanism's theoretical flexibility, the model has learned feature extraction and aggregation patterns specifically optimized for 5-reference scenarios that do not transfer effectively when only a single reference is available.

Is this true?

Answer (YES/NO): NO